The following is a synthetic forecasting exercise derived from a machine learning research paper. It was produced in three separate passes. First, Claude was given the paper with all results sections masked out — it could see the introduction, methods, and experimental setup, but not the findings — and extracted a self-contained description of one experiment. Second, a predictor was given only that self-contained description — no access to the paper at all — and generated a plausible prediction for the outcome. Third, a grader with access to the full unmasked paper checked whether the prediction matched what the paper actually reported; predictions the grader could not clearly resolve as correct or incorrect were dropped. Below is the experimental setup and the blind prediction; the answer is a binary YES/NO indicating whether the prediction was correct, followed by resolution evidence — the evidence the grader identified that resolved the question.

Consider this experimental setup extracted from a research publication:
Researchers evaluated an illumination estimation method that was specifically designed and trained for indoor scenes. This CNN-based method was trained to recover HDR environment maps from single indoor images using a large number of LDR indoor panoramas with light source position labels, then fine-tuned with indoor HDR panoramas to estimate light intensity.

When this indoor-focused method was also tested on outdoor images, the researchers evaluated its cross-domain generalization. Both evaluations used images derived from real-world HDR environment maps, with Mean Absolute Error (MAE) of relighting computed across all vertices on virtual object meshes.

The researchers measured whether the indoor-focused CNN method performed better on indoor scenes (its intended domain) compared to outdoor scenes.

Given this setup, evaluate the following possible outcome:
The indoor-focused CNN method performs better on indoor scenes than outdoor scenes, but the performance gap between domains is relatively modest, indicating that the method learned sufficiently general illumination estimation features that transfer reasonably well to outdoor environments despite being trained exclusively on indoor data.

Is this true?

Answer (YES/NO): YES